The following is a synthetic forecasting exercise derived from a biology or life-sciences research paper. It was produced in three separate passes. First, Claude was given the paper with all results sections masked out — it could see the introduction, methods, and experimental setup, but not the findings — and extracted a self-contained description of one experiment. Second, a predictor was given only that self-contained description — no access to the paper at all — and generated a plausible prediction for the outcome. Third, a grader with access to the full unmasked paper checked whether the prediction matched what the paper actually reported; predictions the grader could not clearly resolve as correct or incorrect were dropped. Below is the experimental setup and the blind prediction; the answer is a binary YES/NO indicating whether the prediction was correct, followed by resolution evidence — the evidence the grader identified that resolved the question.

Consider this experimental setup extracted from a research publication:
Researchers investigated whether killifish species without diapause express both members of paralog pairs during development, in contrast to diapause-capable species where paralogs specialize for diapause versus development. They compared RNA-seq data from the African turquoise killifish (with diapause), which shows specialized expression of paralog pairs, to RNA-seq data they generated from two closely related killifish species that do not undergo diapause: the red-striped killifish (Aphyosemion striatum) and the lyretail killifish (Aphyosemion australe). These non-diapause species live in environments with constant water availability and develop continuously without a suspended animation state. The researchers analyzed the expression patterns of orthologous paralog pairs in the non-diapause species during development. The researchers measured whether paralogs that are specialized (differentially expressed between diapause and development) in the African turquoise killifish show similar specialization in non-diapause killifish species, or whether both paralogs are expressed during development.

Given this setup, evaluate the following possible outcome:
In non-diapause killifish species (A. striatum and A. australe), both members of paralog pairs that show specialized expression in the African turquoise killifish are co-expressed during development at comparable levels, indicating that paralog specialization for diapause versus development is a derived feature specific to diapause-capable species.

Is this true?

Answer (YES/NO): YES